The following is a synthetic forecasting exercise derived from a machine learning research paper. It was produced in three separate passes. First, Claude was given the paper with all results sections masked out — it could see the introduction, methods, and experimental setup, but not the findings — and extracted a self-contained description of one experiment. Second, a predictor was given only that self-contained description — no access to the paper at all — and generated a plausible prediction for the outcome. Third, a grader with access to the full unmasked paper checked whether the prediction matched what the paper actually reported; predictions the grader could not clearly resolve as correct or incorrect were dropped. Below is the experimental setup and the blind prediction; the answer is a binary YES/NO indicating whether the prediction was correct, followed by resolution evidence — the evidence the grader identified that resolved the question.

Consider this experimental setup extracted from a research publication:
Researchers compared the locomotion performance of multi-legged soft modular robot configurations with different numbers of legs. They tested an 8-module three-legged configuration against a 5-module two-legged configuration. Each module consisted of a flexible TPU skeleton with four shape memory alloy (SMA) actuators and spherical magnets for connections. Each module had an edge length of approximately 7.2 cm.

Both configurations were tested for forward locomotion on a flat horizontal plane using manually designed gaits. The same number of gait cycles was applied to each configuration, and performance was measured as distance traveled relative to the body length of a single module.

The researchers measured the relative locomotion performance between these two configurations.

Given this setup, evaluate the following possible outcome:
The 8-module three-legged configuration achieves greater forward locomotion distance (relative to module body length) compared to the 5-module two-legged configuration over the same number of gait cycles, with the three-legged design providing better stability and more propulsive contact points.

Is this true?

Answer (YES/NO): NO